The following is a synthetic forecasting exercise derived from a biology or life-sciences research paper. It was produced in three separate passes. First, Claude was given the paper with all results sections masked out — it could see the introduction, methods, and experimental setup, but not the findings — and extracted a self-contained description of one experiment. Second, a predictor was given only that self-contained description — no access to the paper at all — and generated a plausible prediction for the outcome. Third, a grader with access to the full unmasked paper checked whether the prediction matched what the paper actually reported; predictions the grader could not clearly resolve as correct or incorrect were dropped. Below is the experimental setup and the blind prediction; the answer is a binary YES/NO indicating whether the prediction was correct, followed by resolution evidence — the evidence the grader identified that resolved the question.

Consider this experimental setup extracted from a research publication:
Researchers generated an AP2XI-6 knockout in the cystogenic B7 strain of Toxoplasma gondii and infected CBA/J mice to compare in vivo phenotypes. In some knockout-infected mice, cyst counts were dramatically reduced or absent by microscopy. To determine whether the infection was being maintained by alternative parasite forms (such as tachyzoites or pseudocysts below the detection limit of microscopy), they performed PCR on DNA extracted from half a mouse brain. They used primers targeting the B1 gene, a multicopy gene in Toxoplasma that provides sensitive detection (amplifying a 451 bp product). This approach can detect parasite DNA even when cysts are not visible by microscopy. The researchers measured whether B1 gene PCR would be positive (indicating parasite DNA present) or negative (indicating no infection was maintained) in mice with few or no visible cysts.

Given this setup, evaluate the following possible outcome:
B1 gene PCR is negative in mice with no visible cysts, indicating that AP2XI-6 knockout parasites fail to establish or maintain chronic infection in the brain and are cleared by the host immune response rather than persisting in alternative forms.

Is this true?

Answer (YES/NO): YES